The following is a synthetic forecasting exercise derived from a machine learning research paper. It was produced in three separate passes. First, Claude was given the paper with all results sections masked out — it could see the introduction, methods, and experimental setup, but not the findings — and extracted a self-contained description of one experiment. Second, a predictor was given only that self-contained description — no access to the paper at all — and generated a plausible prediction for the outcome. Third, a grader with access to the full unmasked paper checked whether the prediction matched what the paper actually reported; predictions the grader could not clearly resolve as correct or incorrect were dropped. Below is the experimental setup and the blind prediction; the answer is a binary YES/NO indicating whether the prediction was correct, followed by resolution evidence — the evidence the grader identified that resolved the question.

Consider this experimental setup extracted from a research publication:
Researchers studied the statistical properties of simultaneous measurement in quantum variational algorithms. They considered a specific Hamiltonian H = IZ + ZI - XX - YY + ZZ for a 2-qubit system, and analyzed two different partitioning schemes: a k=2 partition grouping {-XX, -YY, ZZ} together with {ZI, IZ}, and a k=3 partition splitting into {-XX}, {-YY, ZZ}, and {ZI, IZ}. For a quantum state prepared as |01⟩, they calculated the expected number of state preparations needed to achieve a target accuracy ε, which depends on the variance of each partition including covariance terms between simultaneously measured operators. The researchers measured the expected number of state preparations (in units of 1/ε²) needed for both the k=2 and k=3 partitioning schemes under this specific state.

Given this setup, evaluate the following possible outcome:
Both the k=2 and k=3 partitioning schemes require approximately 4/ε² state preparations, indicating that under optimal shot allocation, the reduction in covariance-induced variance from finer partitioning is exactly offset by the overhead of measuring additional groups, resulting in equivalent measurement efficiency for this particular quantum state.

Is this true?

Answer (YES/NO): NO